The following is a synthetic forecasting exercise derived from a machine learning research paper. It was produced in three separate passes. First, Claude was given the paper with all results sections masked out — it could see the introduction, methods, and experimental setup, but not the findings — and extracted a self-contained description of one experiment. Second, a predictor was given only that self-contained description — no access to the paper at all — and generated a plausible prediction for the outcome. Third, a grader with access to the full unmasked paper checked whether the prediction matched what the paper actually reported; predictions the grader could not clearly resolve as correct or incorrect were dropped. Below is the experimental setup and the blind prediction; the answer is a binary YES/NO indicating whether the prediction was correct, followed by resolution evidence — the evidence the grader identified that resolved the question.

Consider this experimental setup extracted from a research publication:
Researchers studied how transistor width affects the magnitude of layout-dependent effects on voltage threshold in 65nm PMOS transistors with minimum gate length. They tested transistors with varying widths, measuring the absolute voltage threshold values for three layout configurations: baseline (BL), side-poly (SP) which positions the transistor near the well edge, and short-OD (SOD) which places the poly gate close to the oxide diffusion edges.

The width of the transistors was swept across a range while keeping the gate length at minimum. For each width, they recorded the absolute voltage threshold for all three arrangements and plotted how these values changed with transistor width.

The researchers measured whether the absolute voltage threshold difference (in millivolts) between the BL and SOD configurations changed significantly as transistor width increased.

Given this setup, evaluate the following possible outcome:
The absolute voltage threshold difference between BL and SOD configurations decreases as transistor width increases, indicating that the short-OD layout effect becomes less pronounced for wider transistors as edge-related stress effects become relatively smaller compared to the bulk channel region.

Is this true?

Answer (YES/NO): NO